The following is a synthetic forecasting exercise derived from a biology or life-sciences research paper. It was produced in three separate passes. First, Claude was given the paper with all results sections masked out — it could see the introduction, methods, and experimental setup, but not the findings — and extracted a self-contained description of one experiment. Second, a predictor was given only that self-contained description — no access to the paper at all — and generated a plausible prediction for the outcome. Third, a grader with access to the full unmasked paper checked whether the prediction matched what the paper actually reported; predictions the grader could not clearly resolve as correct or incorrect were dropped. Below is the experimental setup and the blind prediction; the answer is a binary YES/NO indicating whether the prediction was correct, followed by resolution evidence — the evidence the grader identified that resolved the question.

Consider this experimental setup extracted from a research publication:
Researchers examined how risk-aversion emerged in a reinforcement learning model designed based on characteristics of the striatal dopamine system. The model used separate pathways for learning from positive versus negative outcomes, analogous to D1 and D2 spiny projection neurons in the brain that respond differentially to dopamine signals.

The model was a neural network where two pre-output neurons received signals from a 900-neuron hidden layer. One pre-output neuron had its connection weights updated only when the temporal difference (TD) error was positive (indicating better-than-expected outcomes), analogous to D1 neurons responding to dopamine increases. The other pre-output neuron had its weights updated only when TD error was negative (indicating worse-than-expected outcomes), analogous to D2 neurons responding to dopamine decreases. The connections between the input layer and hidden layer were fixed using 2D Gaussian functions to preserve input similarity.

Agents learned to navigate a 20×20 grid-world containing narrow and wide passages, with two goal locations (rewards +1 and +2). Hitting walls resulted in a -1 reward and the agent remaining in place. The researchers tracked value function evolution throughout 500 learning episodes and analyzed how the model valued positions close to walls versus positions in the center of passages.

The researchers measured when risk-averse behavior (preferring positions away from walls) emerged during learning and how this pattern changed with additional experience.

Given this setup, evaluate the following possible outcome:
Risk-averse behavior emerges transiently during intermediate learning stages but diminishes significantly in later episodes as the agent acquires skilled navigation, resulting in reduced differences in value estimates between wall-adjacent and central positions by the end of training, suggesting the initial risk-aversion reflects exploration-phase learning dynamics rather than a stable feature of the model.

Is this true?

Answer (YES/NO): NO